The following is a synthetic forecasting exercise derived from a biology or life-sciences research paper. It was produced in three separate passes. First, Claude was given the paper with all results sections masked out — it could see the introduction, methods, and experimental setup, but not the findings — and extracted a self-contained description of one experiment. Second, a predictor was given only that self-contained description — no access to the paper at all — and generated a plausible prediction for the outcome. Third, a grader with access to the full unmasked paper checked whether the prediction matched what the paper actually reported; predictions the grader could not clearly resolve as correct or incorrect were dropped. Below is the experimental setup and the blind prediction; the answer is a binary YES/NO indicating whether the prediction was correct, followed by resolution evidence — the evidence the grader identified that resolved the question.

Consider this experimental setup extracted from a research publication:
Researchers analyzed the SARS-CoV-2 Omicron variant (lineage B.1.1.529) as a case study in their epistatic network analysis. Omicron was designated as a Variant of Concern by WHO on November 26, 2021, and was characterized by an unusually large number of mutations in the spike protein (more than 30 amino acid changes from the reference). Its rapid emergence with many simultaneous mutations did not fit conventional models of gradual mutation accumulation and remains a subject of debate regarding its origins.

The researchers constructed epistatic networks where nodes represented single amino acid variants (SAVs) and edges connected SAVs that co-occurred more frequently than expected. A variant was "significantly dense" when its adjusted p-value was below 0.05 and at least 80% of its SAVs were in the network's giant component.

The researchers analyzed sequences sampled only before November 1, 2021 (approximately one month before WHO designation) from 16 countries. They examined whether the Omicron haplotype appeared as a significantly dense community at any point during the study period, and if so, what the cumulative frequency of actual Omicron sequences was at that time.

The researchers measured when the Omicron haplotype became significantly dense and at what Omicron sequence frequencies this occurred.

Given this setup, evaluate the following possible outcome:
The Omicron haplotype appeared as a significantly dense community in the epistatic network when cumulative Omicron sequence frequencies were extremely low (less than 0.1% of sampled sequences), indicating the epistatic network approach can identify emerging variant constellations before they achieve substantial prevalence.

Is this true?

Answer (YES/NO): YES